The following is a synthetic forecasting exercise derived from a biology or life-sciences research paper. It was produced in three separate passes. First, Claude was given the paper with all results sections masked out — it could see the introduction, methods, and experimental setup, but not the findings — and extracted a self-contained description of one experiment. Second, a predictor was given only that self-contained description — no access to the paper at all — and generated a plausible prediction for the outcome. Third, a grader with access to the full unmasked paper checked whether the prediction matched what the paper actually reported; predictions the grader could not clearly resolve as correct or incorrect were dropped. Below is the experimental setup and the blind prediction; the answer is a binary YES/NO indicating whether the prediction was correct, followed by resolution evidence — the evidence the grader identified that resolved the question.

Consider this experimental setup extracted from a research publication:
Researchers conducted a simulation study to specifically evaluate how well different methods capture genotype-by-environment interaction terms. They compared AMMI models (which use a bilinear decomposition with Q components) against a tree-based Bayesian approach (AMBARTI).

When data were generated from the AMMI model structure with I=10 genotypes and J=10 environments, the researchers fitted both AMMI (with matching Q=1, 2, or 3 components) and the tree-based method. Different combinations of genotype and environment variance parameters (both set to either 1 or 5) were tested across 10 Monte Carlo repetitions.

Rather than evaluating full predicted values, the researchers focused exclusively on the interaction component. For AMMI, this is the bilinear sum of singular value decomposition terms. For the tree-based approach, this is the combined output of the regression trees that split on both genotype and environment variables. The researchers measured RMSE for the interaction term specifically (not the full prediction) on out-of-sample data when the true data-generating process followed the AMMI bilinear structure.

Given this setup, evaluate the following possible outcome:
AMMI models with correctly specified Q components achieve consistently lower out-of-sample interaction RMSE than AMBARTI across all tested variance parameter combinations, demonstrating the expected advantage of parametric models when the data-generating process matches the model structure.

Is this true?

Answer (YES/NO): YES